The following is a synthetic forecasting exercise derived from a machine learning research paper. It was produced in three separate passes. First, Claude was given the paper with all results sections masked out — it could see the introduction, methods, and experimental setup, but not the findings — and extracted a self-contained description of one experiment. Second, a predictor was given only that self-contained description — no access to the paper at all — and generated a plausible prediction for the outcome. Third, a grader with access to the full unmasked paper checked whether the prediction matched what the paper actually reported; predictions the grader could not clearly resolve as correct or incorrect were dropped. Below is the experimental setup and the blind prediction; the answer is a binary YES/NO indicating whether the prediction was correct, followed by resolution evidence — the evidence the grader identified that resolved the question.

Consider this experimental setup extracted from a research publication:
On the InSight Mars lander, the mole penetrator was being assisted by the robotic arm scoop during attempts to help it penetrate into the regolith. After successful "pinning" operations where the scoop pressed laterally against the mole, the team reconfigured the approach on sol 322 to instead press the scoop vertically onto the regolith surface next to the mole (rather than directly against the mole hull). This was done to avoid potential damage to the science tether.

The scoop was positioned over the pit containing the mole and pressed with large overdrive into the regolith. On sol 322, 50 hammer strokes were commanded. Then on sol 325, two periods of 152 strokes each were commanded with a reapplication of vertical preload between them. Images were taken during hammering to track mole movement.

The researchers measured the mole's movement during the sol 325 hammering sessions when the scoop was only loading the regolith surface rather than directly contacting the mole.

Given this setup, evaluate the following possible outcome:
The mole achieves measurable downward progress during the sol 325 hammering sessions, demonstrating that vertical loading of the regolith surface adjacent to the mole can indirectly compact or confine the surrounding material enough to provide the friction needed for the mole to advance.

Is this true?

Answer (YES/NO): NO